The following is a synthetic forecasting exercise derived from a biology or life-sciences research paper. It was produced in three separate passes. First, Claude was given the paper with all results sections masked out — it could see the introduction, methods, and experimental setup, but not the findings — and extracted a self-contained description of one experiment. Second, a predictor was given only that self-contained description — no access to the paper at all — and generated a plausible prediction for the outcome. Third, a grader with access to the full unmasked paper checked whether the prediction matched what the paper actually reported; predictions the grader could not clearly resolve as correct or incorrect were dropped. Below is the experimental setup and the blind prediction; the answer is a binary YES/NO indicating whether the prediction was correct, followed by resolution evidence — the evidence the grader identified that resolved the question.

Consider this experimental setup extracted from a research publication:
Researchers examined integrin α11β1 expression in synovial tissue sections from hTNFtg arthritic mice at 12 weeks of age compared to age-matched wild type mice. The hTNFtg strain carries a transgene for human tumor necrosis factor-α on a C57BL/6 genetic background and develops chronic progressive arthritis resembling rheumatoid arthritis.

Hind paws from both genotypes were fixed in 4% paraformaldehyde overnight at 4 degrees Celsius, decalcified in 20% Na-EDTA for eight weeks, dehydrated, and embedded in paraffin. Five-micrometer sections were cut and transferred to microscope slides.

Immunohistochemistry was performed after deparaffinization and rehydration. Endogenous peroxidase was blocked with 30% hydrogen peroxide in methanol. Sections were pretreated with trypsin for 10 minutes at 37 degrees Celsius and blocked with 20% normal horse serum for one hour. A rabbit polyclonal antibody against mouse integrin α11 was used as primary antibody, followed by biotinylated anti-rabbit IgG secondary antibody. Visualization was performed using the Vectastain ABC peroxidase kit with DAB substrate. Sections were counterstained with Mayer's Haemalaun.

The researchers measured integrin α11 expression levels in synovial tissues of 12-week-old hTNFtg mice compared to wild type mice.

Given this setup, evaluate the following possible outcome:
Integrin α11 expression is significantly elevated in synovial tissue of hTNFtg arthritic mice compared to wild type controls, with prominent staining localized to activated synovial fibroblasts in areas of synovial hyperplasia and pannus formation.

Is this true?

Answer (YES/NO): YES